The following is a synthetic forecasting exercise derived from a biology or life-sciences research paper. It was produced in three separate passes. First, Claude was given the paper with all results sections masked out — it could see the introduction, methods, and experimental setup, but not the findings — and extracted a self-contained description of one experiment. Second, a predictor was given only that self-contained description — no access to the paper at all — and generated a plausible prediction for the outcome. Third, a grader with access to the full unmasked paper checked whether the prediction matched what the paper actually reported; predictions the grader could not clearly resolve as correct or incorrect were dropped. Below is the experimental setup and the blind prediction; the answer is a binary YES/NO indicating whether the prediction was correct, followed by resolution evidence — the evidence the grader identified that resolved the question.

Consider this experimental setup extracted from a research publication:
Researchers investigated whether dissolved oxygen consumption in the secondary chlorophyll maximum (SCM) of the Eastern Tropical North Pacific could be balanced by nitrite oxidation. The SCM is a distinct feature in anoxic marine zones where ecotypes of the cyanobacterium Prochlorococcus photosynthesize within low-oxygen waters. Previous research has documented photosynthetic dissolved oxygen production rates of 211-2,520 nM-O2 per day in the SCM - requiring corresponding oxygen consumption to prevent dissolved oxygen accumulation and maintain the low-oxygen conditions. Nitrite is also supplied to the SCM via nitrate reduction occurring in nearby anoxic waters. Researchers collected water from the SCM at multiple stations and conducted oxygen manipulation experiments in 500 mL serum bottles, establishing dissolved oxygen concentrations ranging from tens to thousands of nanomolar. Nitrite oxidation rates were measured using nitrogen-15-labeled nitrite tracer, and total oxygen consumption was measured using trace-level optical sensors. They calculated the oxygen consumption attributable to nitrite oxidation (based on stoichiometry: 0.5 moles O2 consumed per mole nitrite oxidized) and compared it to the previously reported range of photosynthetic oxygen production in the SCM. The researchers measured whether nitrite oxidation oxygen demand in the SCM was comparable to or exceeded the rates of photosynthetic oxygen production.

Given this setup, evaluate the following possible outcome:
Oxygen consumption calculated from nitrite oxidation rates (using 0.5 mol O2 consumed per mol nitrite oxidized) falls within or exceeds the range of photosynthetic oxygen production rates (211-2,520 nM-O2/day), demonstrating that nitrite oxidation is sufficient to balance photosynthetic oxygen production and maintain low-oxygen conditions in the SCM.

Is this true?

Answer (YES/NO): YES